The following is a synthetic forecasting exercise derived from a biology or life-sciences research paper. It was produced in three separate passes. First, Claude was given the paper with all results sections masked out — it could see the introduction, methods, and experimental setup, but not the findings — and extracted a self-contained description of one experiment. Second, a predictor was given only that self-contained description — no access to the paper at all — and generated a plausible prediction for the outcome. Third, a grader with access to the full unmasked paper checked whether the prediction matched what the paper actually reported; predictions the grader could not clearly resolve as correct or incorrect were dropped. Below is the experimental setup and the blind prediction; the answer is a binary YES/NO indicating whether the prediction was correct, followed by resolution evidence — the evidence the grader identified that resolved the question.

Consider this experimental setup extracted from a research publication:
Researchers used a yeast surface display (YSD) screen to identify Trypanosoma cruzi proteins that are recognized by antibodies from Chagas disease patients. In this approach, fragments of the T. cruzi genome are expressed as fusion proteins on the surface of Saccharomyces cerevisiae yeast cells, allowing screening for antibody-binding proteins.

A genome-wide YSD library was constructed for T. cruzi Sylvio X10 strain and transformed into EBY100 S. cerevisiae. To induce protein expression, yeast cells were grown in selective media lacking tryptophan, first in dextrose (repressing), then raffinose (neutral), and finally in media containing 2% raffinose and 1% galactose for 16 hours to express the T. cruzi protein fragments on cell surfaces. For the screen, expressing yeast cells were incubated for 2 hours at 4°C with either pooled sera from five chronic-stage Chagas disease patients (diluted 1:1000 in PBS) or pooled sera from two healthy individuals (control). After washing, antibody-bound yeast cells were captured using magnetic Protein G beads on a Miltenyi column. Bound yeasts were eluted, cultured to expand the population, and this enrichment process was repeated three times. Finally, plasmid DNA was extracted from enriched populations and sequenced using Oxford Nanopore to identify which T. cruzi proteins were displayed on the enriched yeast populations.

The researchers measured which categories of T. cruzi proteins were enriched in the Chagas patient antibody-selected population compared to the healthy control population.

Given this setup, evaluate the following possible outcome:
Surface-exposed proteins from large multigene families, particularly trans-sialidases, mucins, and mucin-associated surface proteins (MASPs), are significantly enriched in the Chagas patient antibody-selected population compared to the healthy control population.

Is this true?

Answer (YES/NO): YES